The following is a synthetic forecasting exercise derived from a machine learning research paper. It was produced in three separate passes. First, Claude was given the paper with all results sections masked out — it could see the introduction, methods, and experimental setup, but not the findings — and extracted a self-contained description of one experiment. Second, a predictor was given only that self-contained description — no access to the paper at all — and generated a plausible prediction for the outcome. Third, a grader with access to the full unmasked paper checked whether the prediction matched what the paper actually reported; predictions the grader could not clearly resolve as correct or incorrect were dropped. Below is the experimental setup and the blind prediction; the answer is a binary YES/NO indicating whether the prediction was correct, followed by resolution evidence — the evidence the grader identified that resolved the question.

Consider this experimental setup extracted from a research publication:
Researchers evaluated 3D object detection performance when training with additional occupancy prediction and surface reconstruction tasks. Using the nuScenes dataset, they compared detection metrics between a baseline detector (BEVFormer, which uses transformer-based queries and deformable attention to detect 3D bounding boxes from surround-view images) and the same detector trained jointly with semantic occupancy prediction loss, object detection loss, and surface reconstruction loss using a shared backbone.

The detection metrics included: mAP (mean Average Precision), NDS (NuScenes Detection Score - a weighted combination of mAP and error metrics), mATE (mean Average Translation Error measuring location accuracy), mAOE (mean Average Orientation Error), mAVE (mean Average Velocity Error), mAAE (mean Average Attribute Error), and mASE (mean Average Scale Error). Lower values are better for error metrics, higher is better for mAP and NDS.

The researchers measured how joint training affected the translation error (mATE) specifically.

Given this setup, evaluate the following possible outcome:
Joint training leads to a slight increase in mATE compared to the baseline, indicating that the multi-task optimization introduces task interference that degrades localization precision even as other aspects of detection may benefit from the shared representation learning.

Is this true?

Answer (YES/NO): NO